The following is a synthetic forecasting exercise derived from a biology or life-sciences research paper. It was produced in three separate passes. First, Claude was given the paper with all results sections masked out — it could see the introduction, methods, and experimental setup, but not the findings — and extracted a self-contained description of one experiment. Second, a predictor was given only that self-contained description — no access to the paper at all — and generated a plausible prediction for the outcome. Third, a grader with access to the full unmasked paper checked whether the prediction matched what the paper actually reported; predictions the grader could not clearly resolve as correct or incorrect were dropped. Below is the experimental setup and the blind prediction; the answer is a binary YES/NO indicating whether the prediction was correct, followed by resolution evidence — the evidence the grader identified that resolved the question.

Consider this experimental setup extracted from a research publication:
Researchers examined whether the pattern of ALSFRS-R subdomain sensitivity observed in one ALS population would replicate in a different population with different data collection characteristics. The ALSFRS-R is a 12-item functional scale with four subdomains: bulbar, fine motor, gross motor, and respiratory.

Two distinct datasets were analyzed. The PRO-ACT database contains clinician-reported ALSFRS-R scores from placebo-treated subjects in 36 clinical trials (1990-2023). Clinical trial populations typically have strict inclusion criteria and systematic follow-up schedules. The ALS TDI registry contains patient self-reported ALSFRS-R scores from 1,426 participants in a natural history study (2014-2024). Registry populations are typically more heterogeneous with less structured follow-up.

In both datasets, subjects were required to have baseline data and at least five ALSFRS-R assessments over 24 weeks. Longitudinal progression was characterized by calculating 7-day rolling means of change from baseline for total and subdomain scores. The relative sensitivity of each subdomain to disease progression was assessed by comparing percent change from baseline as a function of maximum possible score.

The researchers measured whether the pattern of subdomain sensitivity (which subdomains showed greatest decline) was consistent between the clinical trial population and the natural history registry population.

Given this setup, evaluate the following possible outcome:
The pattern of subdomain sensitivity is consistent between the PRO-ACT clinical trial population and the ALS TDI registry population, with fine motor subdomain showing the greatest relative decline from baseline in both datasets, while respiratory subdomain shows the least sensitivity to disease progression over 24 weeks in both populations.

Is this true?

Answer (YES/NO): NO